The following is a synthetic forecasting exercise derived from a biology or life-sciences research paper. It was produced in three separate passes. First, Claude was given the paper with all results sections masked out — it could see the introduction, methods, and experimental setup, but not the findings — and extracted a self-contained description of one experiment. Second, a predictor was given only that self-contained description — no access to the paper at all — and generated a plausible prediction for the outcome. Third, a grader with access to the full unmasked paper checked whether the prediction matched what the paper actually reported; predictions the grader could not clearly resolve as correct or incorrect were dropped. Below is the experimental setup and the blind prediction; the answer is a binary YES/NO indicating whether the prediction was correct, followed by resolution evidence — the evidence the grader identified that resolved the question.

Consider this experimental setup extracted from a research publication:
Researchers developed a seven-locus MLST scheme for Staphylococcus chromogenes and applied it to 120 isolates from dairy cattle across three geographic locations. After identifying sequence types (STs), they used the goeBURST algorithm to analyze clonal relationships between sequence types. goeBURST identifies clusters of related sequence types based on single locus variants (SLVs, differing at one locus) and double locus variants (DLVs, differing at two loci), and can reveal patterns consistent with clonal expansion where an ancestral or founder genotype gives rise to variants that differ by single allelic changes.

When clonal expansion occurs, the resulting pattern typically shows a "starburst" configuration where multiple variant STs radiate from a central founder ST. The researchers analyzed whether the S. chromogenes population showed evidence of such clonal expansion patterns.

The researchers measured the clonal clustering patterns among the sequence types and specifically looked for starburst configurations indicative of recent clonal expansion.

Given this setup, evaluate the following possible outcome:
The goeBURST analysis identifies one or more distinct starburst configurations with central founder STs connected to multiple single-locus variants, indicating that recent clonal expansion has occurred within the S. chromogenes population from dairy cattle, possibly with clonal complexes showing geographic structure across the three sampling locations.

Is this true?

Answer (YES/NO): YES